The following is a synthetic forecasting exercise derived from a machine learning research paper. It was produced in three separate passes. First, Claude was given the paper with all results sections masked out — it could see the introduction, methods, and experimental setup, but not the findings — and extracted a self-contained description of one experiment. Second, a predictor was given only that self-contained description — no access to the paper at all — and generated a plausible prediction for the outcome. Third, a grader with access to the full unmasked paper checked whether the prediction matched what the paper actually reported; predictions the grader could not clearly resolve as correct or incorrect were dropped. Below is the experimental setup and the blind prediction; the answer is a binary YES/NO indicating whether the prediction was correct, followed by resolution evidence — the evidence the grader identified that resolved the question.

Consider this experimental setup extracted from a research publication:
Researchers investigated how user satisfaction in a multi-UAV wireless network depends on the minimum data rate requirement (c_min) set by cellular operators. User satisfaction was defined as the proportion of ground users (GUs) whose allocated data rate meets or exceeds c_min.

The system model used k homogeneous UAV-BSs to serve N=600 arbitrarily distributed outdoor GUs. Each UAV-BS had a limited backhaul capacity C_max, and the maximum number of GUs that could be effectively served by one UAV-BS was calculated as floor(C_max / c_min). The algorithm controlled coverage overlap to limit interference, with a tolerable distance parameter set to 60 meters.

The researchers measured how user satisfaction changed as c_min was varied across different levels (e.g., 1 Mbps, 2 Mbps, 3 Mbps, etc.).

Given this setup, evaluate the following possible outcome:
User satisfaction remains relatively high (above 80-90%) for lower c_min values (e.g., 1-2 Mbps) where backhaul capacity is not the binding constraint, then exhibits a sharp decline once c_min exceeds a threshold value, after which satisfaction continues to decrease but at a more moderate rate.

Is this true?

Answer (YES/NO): NO